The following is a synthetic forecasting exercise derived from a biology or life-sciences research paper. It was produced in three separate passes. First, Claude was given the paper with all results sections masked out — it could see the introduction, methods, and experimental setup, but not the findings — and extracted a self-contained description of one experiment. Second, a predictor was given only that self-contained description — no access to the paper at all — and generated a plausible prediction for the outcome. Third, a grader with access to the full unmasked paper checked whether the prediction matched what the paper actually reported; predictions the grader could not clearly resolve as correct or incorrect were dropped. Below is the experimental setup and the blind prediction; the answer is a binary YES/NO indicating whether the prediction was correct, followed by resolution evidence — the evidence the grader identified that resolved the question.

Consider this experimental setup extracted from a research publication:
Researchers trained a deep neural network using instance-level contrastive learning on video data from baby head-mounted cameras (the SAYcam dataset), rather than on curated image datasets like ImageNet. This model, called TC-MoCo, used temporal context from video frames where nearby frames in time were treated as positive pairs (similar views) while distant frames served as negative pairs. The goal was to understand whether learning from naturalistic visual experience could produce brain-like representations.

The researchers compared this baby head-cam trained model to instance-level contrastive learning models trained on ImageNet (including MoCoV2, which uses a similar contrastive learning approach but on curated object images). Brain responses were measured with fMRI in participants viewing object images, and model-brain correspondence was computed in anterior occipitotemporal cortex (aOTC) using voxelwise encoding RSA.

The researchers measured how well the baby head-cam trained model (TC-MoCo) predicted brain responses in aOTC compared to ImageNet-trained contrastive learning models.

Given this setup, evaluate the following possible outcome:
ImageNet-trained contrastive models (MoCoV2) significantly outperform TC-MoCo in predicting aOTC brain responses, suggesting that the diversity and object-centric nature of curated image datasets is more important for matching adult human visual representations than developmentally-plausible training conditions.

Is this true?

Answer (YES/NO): NO